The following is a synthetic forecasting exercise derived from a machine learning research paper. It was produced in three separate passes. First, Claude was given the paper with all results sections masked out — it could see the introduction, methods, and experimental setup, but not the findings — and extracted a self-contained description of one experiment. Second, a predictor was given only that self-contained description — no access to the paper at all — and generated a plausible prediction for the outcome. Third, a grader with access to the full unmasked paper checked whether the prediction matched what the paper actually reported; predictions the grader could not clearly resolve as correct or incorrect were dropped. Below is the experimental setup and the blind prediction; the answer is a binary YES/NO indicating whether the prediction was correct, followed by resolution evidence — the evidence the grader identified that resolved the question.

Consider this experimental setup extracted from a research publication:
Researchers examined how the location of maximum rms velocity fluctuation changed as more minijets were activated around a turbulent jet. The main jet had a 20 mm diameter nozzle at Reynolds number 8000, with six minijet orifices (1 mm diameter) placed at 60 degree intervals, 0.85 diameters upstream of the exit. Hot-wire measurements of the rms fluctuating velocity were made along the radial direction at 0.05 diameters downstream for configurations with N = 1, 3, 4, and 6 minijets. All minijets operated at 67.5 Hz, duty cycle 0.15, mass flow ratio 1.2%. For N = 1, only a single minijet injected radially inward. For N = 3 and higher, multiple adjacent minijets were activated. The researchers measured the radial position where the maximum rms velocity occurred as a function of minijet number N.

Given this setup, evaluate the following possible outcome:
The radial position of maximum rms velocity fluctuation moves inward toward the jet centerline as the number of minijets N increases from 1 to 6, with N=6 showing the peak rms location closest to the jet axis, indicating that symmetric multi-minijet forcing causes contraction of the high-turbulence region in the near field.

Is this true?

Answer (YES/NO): YES